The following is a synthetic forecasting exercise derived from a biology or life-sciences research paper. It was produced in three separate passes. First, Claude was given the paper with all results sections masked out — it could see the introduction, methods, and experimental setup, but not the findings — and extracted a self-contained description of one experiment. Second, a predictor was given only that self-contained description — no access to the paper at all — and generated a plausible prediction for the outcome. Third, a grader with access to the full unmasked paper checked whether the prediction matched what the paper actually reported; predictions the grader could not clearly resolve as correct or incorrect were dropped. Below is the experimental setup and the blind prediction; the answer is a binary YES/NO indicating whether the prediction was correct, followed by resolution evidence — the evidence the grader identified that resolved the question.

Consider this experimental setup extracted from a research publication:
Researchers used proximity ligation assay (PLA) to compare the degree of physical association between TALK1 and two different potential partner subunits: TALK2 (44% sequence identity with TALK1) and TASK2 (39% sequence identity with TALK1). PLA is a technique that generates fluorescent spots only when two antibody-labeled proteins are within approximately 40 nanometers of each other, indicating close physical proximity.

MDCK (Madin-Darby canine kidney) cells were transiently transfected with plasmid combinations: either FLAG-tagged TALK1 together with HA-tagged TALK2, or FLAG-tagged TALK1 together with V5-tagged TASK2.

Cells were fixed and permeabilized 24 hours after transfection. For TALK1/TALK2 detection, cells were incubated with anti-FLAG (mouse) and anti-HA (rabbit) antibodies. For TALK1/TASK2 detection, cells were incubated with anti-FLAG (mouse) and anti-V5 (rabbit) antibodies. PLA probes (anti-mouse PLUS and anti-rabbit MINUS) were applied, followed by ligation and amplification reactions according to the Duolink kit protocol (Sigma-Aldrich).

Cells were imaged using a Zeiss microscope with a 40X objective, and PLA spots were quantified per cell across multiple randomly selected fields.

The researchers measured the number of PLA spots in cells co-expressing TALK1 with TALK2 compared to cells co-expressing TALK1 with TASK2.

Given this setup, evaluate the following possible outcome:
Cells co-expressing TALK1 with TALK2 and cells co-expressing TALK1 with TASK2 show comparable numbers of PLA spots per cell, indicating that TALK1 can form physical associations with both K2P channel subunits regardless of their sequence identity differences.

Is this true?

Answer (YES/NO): YES